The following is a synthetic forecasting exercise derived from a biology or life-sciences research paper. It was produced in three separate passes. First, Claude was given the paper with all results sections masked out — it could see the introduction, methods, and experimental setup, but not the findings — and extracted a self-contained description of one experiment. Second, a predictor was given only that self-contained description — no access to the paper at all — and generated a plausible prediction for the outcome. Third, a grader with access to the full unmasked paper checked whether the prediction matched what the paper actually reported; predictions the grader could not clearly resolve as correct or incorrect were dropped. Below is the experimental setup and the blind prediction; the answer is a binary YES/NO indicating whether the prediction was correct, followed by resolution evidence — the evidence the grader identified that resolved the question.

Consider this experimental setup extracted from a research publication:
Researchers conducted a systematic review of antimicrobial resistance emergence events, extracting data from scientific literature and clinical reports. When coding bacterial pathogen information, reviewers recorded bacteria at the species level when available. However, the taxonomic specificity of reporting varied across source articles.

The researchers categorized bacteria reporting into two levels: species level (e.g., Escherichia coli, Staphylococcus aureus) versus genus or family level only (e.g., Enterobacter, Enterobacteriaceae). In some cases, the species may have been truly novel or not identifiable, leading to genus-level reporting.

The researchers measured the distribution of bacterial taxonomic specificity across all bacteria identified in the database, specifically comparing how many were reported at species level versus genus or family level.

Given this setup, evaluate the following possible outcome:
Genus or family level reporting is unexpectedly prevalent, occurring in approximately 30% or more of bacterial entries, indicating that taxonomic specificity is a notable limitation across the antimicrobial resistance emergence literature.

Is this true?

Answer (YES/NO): NO